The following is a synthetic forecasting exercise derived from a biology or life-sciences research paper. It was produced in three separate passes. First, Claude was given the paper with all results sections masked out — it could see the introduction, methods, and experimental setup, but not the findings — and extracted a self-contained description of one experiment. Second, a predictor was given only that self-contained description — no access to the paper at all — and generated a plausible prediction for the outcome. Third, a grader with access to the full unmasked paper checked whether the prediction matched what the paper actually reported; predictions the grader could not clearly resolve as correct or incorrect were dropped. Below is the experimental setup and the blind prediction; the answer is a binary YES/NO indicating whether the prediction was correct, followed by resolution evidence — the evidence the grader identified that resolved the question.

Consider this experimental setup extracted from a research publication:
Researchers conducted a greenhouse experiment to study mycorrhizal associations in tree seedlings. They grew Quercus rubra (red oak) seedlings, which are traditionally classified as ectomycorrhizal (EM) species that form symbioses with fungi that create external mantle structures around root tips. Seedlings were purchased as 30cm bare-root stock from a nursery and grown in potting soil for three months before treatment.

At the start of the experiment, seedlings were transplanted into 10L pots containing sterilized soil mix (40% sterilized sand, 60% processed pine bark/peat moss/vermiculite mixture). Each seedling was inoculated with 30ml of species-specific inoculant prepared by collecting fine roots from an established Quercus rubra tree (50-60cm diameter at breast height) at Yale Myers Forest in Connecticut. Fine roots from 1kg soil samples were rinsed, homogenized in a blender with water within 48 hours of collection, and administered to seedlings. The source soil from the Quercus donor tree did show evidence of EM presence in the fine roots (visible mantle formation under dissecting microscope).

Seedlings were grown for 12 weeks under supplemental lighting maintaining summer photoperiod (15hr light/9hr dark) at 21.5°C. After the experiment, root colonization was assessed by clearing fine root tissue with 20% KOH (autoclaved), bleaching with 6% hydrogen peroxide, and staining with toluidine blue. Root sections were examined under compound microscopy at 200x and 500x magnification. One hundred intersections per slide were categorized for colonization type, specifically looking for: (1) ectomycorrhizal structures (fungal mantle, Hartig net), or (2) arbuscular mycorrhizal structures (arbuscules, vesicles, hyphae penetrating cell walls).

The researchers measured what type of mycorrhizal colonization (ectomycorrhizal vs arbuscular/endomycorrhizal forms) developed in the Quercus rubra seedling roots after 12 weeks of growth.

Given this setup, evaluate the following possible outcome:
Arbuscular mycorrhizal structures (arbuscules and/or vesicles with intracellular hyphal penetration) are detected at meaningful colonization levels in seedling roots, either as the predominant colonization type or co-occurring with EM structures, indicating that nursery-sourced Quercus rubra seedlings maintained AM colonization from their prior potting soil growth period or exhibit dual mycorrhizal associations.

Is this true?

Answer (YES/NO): YES